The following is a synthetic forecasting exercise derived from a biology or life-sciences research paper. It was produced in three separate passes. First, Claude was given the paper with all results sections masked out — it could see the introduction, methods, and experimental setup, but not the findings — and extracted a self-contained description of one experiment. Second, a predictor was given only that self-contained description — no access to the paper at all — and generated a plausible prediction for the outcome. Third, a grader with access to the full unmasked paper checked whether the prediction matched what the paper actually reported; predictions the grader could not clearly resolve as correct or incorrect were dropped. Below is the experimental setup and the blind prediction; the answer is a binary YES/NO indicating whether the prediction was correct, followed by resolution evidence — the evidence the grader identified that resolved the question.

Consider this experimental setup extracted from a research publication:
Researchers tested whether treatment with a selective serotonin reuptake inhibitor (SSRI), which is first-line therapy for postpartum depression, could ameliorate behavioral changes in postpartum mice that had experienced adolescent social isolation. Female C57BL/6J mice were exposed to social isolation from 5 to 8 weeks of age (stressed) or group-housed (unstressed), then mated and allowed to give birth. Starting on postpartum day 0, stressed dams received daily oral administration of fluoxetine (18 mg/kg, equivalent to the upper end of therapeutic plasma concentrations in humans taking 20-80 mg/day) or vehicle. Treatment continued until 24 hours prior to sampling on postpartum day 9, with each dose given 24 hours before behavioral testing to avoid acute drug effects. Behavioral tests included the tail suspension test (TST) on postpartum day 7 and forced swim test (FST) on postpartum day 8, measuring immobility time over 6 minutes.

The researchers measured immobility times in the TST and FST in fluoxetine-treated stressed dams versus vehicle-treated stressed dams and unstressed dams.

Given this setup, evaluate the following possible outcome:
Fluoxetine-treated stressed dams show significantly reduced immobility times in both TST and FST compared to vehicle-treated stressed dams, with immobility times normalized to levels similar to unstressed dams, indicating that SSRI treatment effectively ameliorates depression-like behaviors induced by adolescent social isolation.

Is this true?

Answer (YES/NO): NO